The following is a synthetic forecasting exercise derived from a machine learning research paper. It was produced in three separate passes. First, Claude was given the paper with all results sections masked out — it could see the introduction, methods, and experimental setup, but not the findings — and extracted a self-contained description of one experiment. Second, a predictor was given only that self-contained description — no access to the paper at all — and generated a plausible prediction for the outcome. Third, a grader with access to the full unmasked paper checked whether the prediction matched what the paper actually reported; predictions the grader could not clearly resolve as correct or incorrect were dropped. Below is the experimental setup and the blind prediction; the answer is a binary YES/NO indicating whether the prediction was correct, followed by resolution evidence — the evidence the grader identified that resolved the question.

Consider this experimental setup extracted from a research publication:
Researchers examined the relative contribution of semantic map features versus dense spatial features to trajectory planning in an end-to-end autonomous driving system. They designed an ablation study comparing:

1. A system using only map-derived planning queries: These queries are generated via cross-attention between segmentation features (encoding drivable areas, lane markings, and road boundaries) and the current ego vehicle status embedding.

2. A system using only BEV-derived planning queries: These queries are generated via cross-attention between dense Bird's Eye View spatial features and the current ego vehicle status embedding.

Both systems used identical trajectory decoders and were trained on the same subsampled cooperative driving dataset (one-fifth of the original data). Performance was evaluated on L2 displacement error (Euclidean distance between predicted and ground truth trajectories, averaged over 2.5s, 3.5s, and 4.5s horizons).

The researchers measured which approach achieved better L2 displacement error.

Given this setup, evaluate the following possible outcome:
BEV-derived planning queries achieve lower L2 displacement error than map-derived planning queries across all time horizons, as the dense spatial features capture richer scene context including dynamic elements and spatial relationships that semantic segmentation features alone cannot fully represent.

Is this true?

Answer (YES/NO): YES